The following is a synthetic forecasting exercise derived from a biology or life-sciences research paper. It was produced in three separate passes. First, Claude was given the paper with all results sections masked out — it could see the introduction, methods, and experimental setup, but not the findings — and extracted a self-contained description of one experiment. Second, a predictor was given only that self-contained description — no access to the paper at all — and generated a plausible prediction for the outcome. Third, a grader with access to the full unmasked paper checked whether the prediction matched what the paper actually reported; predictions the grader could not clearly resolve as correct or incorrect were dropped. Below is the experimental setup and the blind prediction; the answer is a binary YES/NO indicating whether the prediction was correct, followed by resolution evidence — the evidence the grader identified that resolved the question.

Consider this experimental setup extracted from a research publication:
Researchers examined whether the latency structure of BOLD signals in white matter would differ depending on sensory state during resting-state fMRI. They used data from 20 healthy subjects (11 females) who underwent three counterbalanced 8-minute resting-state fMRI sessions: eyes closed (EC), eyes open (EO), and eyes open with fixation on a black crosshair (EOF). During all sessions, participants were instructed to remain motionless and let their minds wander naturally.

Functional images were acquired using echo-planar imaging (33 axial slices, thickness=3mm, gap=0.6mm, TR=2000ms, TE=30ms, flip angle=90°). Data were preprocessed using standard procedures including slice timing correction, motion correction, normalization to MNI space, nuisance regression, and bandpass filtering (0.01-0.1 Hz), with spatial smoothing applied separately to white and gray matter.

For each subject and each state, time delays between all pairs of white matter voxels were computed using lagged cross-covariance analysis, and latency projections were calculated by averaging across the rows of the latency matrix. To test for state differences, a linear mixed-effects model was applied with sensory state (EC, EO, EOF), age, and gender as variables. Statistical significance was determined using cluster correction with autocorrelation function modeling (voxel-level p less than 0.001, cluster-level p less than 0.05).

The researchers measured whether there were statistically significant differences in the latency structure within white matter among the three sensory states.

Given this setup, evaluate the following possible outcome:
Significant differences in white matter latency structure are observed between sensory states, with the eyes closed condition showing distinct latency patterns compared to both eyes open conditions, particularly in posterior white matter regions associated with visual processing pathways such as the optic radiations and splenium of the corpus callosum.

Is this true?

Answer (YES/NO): NO